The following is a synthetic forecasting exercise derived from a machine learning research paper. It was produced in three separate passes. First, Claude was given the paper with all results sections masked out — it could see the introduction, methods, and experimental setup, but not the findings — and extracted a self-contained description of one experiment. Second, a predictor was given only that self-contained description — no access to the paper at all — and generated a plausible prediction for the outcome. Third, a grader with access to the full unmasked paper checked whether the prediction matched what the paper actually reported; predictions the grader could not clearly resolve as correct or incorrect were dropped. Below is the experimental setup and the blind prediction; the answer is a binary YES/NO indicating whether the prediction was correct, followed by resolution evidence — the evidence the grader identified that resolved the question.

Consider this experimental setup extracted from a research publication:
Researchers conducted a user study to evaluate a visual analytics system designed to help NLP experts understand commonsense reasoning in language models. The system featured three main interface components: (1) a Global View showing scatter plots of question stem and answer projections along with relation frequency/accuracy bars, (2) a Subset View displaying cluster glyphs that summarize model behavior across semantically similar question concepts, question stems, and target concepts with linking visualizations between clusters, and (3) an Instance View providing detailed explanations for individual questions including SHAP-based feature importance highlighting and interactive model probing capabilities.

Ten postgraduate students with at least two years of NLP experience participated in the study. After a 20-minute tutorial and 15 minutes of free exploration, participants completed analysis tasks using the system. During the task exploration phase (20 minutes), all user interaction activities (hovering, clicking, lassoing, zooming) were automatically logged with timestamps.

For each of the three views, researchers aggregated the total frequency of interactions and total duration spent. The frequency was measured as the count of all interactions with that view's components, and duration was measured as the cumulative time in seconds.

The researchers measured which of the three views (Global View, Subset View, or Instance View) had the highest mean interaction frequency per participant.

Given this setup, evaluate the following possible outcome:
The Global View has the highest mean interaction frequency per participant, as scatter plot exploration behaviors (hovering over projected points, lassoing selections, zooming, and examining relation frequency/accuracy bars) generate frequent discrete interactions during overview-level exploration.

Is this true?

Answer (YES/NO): YES